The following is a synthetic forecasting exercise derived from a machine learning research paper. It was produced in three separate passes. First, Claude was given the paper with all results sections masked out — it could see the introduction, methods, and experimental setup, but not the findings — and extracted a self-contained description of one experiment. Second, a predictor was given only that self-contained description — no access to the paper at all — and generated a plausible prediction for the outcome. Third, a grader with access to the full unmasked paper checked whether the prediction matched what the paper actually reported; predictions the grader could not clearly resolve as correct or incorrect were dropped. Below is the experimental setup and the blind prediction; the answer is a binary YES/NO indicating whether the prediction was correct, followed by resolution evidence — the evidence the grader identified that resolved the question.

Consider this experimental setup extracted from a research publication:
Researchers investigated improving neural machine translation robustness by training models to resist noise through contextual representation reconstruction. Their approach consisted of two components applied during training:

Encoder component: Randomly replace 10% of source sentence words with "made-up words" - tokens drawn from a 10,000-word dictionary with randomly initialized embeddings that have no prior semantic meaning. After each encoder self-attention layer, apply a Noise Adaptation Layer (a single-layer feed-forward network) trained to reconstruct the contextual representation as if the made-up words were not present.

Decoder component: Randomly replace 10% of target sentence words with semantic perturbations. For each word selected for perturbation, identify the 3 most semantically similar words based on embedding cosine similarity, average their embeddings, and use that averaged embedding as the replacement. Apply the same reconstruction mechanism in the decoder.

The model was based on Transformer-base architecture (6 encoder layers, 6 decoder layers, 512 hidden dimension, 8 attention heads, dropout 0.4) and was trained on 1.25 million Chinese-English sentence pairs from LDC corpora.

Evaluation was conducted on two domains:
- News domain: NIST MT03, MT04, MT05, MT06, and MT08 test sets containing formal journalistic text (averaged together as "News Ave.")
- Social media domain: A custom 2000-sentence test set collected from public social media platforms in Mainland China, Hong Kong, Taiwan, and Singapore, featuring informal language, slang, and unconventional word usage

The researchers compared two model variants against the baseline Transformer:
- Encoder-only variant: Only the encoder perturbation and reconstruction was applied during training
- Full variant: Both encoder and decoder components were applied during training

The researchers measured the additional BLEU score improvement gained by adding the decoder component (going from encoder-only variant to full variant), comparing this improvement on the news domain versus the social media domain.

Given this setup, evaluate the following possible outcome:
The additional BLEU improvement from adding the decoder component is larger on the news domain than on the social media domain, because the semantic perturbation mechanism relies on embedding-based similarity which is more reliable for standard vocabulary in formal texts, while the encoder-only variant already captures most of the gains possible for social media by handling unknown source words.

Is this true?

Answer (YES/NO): YES